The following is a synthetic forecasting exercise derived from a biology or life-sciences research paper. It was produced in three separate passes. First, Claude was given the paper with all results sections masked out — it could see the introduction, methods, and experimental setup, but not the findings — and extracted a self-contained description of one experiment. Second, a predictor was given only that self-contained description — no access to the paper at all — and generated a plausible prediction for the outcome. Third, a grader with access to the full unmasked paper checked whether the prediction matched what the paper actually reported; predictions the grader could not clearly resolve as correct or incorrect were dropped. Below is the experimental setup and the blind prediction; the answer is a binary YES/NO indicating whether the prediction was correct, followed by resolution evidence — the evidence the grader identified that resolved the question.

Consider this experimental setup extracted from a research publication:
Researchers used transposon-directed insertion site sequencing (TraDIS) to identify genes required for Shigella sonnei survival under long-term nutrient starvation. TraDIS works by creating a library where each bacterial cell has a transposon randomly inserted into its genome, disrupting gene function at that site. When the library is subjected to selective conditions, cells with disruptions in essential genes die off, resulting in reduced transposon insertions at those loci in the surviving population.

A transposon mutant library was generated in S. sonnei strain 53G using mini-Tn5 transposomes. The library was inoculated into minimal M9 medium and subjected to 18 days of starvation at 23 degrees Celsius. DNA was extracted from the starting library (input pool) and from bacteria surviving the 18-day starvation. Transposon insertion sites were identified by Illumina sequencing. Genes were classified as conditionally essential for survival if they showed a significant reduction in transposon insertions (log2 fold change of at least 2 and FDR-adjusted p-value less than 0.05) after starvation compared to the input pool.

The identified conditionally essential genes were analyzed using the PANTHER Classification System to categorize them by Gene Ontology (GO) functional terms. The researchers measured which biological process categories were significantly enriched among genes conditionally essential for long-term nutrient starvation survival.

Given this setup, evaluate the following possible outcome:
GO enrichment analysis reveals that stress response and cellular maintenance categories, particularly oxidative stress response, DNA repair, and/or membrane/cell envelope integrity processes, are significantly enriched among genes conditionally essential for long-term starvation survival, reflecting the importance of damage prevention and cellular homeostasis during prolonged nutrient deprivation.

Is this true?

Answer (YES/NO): NO